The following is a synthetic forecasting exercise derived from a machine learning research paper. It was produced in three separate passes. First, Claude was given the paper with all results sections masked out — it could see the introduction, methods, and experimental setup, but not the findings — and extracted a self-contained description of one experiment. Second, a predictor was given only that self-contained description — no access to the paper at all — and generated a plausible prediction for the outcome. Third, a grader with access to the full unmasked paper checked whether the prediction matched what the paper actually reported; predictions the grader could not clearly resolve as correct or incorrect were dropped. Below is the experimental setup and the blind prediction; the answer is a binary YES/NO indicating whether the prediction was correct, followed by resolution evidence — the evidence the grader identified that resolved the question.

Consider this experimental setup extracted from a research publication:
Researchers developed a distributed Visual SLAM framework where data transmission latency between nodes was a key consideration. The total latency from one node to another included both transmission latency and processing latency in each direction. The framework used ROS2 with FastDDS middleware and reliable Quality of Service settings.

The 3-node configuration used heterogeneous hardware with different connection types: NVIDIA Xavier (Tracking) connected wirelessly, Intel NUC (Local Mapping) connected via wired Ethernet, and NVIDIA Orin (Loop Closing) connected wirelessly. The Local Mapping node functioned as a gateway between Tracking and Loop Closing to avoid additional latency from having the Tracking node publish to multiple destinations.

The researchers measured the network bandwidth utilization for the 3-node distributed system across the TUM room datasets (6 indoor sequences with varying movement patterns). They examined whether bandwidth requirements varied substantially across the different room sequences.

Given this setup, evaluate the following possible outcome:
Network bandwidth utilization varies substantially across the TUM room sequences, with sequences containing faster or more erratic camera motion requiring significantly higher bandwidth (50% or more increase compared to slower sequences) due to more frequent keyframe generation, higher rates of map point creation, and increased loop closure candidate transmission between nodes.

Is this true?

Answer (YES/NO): NO